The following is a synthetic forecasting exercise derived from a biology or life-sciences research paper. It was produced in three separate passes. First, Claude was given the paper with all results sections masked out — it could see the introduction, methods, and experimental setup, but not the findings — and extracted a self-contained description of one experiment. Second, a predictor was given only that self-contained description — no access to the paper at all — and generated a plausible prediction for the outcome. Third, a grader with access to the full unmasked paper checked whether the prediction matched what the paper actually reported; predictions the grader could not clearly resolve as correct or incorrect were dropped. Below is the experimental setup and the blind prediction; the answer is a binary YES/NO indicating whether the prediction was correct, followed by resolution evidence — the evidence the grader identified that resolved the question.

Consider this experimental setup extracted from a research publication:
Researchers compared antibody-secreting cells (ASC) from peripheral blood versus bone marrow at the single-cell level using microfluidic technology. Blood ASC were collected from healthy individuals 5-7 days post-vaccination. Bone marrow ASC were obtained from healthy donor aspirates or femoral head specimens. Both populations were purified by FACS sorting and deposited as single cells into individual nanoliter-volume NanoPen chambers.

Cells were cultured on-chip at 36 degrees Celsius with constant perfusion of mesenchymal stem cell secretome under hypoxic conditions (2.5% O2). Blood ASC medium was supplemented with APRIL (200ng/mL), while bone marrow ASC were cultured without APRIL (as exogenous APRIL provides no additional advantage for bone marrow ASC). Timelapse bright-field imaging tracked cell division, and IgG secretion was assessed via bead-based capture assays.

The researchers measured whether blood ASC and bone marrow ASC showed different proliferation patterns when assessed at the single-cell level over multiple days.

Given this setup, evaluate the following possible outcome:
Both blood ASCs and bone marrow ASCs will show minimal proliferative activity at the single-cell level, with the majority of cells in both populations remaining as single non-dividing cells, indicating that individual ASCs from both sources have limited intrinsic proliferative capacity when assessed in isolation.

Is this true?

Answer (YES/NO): YES